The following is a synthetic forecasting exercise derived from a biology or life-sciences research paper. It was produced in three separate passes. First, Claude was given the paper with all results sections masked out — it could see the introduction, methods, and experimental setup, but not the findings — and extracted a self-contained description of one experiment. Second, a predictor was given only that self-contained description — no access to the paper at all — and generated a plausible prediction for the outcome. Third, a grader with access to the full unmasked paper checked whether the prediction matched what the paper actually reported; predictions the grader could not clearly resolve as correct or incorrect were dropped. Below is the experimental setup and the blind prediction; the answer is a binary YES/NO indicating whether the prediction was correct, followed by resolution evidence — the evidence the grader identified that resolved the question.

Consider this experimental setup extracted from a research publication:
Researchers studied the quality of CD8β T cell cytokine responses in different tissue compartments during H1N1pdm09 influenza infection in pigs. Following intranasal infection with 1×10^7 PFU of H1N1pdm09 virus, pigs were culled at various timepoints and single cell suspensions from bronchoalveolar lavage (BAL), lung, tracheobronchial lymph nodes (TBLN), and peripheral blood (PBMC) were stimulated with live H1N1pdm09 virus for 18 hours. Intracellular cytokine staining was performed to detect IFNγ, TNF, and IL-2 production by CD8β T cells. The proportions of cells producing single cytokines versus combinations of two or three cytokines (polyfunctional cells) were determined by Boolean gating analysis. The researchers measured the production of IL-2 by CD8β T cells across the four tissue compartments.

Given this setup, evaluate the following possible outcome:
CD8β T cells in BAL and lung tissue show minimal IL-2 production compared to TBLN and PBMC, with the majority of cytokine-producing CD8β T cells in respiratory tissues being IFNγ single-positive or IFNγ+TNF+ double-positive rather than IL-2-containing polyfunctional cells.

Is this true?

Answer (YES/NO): NO